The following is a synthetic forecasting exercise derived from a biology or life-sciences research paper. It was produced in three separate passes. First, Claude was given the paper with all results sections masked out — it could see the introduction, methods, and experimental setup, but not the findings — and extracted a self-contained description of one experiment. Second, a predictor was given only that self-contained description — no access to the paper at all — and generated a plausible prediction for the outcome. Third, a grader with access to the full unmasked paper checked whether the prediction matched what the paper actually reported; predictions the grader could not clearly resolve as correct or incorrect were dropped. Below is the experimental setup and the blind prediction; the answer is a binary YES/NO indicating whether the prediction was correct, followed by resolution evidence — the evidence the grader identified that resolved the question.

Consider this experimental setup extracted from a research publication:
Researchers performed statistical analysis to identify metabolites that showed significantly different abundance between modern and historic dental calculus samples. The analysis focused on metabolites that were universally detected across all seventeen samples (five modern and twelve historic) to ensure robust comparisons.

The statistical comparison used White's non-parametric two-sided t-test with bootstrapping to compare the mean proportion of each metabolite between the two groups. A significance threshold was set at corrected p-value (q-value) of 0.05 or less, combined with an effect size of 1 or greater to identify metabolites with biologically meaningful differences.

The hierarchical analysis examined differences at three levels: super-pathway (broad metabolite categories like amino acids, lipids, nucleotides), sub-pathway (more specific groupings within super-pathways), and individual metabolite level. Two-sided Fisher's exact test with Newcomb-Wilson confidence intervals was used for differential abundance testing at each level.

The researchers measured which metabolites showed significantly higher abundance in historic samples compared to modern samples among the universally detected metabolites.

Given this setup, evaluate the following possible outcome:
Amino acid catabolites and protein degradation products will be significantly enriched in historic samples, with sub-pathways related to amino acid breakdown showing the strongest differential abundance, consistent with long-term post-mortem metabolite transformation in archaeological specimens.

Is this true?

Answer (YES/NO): NO